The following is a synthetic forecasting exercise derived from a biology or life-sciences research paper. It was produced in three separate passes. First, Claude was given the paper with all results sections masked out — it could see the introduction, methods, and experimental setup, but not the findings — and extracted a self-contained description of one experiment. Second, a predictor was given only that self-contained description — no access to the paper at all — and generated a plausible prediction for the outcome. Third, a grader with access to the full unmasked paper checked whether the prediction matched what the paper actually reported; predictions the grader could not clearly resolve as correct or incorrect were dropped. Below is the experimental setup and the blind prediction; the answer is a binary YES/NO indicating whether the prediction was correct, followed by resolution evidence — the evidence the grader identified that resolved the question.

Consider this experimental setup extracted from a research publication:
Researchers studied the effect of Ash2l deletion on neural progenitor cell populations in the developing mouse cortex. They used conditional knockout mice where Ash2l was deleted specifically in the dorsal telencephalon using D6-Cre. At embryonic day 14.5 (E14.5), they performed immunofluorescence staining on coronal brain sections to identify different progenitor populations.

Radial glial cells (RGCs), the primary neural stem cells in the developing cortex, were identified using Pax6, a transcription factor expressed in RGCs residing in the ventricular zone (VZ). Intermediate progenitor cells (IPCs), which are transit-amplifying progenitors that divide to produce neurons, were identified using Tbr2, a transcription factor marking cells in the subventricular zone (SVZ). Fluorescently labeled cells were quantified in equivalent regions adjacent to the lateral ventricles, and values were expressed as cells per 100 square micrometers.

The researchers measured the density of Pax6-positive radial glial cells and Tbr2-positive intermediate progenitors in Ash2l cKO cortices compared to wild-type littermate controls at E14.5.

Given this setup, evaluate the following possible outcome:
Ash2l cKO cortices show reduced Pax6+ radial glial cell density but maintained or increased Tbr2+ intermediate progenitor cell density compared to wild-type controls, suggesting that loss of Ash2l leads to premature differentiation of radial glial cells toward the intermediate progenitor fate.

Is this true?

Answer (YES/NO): NO